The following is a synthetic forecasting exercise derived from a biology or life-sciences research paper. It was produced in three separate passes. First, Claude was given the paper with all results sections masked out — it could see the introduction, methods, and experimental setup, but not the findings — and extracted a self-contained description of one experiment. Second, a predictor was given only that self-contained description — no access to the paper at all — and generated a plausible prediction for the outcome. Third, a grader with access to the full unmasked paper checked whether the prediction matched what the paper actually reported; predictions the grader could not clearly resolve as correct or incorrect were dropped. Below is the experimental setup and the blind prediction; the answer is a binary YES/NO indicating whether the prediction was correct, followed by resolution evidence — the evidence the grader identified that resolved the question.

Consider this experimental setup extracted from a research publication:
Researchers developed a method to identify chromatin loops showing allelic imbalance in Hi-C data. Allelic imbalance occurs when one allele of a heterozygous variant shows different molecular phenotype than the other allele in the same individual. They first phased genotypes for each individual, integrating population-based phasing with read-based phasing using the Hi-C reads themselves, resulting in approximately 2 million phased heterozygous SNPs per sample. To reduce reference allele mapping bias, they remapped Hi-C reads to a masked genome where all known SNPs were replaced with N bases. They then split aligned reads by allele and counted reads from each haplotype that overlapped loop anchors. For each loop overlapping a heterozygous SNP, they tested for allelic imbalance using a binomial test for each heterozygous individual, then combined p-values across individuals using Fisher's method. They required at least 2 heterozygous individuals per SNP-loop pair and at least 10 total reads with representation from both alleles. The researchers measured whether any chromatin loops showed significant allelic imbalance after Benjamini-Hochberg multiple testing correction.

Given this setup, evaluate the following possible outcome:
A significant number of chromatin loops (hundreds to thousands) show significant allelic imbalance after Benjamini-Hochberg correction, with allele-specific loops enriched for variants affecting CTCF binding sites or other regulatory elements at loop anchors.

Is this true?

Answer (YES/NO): NO